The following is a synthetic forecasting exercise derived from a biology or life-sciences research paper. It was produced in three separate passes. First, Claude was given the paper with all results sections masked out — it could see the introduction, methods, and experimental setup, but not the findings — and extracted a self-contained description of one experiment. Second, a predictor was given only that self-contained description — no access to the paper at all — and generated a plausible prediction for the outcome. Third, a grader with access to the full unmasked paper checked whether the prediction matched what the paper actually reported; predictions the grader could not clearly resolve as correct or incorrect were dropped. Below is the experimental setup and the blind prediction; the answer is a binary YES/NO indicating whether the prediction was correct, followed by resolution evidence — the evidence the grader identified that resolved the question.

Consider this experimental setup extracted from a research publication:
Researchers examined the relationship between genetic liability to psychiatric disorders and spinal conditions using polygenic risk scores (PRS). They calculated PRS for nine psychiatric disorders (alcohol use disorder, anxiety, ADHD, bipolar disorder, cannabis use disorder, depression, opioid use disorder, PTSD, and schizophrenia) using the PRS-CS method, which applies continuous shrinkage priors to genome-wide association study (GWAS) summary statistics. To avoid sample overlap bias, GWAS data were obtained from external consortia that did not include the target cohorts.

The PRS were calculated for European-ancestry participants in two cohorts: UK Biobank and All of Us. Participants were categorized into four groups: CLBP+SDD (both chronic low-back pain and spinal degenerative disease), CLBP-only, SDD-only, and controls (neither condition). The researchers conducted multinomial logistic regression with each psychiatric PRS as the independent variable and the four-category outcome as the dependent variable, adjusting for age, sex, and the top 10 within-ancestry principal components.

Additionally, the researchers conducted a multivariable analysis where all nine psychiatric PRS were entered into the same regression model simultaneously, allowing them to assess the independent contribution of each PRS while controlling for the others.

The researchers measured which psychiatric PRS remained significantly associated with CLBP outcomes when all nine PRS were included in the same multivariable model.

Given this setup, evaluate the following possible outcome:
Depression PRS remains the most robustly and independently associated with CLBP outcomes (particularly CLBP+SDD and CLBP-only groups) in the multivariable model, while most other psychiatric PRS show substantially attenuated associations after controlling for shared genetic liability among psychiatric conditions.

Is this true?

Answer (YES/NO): NO